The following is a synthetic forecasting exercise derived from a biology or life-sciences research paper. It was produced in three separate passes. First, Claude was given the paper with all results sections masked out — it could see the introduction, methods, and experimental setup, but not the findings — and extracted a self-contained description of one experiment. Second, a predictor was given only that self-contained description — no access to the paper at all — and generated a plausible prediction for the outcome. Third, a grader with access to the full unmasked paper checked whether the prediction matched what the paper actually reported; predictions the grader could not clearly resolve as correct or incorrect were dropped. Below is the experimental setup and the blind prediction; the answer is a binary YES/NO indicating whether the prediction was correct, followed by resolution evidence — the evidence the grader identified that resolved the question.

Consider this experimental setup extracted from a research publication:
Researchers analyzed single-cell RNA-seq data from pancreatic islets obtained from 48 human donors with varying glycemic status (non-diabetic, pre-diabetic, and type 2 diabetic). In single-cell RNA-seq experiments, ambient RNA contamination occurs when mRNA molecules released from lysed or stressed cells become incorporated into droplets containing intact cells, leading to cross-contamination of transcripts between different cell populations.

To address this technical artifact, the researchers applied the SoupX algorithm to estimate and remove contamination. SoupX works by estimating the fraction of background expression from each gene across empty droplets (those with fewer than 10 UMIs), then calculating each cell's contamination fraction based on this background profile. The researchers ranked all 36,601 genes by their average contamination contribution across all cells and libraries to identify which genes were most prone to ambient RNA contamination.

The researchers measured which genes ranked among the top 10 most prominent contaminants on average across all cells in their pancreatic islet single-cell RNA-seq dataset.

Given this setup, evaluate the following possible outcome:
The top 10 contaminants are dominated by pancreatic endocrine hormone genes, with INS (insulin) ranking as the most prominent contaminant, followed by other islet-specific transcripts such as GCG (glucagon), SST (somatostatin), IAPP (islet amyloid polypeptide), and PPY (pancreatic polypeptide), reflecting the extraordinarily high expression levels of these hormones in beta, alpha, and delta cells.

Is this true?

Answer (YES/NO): NO